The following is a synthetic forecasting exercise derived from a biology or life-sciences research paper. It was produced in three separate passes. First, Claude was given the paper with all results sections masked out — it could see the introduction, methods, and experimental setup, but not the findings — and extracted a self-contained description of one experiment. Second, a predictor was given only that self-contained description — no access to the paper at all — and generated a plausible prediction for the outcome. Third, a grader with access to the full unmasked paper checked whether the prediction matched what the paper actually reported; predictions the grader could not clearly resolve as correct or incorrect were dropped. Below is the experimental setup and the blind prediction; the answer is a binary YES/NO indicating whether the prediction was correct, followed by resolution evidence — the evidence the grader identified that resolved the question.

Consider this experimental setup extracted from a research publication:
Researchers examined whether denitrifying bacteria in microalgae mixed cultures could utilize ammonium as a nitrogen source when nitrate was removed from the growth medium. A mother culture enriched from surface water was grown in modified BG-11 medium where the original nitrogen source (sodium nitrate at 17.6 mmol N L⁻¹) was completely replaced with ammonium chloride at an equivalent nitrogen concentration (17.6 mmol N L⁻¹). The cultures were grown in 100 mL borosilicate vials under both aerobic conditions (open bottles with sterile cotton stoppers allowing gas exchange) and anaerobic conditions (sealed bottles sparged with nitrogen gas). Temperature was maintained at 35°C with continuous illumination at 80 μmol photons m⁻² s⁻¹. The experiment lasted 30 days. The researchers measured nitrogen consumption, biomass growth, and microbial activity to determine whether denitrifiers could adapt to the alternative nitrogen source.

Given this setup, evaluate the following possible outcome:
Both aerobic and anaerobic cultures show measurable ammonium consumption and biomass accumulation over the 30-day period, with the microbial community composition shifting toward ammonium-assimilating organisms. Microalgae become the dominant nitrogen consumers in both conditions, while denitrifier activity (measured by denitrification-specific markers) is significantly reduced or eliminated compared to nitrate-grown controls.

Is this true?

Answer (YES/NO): NO